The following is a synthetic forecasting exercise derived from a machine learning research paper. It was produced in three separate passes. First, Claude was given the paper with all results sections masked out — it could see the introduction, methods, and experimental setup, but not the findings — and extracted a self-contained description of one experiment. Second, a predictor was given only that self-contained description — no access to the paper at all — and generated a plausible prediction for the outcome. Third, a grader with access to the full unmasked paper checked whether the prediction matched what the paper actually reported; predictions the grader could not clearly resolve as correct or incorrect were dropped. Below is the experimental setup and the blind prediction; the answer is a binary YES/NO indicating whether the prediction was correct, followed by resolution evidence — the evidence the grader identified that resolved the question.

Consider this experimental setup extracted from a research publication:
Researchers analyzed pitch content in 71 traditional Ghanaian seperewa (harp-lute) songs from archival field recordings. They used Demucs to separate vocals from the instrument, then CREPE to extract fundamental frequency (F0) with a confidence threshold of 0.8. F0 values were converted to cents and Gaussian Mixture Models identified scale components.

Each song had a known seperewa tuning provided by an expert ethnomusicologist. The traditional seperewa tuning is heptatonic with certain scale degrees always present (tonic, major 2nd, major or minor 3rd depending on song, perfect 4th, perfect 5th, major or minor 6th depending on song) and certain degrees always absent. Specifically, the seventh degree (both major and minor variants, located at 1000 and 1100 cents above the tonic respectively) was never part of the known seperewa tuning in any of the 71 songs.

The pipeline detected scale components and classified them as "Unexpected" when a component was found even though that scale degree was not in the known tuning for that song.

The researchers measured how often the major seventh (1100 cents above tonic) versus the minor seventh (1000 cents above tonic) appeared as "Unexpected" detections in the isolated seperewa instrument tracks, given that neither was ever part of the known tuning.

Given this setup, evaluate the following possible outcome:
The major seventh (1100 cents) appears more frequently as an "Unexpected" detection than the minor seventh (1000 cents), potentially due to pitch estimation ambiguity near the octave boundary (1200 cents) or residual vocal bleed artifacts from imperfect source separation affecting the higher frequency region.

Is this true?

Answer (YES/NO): YES